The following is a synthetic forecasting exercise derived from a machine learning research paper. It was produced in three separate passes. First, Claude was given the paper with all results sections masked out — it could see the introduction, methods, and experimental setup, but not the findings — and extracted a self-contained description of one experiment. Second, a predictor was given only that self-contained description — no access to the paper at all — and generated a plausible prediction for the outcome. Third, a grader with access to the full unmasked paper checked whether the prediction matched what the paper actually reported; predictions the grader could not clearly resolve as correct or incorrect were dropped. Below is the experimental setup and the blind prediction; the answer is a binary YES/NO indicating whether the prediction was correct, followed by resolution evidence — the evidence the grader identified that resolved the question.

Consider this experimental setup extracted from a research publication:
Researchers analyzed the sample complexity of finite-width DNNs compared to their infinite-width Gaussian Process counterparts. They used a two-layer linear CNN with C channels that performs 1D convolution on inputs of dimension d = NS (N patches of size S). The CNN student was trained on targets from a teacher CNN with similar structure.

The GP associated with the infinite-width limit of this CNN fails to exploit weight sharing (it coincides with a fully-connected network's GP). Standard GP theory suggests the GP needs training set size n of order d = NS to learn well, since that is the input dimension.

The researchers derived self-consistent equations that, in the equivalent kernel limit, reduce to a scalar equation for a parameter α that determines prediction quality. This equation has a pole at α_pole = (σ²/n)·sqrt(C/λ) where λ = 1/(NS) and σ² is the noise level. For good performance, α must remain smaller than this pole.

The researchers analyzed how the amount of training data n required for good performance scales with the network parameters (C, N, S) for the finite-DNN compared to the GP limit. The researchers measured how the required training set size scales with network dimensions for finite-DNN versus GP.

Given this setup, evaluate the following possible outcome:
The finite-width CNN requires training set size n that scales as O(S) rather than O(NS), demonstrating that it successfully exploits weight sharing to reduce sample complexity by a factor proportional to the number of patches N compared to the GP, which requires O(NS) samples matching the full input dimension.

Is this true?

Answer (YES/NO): NO